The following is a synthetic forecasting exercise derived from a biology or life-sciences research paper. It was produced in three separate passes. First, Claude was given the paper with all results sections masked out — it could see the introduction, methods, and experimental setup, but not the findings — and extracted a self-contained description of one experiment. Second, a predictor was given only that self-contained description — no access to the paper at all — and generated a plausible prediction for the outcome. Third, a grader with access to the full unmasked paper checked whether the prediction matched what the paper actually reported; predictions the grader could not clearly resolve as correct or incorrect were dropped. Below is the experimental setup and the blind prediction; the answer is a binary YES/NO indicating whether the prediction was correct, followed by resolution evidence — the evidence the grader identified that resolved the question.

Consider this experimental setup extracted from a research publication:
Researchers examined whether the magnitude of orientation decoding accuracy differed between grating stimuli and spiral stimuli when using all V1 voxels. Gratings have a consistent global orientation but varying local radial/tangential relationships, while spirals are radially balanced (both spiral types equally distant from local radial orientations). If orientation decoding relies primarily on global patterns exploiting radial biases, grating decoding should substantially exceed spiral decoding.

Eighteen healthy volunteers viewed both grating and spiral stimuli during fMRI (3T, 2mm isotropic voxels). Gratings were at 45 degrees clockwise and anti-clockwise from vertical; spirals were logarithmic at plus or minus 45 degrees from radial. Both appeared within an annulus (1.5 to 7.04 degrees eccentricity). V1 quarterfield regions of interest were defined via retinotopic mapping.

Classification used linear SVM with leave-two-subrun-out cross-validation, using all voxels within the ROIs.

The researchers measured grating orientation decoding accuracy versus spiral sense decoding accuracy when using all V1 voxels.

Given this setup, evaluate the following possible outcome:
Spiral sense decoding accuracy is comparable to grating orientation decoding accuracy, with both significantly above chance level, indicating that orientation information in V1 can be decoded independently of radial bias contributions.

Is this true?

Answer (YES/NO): NO